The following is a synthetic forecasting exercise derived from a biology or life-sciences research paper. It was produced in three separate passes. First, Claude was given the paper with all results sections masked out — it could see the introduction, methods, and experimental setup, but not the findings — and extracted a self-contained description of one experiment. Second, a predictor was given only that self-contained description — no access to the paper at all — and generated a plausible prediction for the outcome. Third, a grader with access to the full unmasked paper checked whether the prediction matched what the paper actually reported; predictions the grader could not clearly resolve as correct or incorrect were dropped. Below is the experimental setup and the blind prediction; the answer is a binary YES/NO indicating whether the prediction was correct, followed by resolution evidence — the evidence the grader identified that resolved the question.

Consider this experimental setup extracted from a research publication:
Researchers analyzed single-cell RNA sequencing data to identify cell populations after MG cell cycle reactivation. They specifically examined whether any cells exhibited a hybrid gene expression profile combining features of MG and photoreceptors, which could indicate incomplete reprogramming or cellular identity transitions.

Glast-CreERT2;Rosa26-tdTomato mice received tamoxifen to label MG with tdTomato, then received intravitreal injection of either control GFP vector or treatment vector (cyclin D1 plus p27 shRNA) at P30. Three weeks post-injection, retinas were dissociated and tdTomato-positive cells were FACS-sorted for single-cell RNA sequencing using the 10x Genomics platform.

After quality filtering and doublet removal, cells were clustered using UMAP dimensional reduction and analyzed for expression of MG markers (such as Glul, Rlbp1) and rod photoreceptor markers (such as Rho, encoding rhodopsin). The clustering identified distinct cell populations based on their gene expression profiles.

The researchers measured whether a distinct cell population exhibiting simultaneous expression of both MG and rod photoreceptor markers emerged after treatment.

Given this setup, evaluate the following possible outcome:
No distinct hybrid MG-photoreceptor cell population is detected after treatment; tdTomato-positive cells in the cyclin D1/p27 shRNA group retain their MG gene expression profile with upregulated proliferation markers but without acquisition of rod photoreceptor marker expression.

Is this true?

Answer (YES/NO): NO